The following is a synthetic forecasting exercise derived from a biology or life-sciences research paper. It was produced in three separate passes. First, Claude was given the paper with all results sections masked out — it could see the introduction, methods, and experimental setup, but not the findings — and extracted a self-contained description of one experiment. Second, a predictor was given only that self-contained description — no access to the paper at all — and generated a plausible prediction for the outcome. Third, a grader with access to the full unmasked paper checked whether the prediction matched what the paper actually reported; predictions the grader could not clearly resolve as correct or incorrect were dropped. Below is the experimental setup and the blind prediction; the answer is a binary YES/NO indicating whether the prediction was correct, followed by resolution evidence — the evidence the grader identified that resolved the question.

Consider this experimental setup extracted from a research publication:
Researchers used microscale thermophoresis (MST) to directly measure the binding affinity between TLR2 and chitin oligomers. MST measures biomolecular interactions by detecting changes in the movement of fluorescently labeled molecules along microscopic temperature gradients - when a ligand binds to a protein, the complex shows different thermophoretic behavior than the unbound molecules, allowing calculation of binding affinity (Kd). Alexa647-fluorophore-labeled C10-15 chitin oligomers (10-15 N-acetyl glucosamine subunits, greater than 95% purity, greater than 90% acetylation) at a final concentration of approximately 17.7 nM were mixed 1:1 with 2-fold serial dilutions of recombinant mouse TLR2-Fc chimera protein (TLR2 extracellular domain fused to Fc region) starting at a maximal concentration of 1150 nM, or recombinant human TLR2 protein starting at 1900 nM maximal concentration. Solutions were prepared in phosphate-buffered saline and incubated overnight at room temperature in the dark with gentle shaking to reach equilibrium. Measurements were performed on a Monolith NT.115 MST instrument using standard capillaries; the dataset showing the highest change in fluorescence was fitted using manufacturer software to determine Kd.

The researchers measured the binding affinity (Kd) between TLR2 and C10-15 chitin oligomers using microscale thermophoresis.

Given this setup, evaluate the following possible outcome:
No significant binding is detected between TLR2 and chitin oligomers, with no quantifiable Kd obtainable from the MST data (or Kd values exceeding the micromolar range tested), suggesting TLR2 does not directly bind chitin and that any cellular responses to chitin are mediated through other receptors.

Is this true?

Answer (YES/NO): NO